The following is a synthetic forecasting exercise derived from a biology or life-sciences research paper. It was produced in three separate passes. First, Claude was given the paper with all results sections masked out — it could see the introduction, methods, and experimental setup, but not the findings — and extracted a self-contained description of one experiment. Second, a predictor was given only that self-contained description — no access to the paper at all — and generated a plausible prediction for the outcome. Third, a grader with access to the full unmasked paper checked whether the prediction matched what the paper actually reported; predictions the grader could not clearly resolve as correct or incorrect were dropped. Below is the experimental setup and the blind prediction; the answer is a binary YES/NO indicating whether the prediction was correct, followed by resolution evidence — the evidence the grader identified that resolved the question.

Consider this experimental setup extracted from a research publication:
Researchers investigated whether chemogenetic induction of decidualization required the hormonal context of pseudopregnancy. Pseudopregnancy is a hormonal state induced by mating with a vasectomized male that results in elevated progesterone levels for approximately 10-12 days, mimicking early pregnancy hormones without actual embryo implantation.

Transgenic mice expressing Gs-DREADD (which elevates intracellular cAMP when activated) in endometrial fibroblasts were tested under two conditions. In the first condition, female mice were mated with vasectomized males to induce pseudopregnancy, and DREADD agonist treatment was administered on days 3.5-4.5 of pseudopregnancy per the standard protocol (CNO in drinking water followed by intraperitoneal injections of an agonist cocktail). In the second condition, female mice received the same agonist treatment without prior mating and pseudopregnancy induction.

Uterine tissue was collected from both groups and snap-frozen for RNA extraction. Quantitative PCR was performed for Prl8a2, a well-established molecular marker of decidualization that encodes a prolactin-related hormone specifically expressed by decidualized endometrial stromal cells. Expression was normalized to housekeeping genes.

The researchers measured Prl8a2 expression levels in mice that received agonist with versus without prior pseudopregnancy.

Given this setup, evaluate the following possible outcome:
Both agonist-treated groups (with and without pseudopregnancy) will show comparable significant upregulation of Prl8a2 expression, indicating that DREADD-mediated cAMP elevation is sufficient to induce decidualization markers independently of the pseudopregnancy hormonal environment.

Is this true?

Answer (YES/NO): NO